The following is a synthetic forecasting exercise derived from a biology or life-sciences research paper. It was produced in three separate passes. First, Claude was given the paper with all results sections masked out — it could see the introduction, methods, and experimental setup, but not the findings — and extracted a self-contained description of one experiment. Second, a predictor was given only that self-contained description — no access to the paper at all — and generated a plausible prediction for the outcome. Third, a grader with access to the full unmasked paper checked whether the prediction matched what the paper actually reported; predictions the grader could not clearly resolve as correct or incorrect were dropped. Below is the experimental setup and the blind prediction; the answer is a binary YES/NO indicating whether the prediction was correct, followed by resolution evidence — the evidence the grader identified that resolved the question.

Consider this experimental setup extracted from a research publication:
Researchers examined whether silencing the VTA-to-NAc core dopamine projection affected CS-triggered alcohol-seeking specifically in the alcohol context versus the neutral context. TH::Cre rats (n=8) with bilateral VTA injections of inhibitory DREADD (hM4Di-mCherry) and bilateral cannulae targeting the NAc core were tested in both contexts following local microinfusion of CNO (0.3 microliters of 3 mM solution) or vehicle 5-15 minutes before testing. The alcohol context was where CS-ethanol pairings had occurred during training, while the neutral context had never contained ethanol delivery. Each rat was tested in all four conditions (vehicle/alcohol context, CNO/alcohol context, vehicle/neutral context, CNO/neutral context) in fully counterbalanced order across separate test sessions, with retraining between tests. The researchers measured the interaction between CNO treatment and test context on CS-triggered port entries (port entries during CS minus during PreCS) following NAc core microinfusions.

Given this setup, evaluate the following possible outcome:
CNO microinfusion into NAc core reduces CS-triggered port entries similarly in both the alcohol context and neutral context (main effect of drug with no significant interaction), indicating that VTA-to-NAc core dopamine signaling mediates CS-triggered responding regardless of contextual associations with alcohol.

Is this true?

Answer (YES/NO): YES